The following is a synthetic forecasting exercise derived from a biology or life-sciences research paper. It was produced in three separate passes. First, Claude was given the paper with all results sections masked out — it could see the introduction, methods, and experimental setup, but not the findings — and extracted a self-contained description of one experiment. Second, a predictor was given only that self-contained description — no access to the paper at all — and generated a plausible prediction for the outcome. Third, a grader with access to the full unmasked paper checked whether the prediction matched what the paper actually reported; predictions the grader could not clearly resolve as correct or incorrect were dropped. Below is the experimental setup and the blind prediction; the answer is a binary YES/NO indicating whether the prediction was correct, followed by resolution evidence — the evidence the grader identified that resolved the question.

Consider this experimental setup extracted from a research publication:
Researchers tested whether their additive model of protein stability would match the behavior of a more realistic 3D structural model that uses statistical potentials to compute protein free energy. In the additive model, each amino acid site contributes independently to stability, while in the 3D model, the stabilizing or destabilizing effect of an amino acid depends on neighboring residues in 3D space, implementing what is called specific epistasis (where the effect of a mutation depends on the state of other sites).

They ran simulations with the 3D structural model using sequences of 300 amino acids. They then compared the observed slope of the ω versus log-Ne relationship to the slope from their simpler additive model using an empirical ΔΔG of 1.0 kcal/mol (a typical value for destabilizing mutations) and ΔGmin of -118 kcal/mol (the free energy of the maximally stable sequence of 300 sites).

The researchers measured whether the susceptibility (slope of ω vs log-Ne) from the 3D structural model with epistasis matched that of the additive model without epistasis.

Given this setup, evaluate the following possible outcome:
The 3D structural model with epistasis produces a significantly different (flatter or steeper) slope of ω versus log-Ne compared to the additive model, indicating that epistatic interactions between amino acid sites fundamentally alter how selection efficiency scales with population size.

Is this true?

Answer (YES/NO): NO